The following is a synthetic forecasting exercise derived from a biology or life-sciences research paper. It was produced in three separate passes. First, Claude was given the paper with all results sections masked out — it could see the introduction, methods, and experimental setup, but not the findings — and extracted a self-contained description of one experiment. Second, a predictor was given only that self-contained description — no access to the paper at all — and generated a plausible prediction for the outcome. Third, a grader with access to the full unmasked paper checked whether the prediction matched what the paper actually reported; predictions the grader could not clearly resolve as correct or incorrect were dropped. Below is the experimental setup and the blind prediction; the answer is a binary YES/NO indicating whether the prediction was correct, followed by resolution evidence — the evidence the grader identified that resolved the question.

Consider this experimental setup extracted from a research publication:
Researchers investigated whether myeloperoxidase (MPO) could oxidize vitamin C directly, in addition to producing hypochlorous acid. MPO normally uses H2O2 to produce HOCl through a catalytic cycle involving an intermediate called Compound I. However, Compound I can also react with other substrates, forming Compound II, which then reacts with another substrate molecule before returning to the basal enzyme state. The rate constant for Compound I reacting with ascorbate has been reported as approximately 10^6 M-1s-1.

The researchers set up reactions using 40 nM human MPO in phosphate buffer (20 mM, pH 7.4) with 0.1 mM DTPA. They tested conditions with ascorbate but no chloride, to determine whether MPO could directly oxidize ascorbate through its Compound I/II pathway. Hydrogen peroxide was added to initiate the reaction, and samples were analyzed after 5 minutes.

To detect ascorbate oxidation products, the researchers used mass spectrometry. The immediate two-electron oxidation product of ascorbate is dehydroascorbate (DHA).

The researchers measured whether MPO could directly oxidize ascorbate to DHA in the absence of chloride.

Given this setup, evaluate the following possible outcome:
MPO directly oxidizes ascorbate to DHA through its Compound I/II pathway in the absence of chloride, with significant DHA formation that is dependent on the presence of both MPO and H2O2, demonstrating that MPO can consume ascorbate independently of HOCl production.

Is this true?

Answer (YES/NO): YES